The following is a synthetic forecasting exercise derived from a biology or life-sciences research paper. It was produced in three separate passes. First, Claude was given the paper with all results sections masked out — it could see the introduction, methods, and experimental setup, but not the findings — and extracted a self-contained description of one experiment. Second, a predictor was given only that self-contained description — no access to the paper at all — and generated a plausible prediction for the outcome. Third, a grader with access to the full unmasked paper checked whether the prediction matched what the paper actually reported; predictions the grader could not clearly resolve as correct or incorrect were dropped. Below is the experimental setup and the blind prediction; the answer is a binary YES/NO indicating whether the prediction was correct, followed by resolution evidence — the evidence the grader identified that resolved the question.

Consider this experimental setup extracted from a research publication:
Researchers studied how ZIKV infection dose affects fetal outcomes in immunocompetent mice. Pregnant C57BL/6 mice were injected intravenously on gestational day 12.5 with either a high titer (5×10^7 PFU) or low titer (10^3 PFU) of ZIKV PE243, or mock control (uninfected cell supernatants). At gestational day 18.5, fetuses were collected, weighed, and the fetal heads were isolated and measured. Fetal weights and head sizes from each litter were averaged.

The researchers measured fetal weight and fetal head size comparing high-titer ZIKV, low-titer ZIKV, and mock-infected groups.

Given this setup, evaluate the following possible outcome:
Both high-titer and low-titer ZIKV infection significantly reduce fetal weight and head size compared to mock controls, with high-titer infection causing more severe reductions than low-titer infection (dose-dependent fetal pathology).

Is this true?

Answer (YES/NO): NO